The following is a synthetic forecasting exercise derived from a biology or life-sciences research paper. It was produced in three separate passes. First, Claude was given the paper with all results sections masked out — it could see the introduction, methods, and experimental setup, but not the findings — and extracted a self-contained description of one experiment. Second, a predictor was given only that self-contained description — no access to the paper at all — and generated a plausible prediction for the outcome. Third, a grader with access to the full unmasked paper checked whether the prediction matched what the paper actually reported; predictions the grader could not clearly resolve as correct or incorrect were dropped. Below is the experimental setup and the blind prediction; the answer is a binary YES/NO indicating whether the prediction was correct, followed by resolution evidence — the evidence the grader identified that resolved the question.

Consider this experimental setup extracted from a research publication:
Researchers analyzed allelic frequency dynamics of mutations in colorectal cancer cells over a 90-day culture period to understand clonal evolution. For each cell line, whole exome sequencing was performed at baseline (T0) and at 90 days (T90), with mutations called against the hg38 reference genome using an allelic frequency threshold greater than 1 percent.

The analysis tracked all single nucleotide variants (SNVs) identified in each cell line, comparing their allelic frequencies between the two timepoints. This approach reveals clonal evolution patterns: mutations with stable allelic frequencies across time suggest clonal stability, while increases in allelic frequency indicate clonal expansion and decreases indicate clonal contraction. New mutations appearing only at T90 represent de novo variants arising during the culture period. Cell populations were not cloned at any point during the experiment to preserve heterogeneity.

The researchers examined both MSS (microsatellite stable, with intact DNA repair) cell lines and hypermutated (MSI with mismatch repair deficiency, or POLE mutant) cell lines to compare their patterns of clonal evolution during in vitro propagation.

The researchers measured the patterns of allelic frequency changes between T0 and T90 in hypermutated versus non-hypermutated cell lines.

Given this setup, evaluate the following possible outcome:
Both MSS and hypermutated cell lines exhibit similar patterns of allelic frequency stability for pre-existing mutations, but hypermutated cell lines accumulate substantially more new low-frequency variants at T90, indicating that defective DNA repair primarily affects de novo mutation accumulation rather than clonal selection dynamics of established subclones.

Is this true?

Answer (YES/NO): NO